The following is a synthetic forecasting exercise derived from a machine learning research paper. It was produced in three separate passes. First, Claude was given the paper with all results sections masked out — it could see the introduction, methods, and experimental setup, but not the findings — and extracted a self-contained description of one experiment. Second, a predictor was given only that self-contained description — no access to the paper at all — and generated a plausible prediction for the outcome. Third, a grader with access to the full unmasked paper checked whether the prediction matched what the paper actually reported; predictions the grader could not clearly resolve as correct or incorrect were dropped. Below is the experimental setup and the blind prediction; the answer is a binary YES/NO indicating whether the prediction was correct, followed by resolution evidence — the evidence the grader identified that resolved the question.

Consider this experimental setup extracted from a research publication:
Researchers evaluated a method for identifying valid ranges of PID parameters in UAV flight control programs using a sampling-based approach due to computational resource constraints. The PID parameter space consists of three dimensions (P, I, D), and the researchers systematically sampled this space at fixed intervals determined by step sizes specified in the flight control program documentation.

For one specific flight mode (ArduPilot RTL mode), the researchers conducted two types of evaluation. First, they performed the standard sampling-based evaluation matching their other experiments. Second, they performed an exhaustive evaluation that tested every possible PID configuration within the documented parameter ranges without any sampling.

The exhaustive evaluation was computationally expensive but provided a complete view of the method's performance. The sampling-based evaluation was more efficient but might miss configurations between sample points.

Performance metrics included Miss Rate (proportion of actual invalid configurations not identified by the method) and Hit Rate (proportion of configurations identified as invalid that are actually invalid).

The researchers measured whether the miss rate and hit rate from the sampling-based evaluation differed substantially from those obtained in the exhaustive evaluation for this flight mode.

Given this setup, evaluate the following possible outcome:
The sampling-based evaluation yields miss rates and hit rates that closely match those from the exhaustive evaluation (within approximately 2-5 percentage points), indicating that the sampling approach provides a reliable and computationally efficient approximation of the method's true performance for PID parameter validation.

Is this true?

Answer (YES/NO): YES